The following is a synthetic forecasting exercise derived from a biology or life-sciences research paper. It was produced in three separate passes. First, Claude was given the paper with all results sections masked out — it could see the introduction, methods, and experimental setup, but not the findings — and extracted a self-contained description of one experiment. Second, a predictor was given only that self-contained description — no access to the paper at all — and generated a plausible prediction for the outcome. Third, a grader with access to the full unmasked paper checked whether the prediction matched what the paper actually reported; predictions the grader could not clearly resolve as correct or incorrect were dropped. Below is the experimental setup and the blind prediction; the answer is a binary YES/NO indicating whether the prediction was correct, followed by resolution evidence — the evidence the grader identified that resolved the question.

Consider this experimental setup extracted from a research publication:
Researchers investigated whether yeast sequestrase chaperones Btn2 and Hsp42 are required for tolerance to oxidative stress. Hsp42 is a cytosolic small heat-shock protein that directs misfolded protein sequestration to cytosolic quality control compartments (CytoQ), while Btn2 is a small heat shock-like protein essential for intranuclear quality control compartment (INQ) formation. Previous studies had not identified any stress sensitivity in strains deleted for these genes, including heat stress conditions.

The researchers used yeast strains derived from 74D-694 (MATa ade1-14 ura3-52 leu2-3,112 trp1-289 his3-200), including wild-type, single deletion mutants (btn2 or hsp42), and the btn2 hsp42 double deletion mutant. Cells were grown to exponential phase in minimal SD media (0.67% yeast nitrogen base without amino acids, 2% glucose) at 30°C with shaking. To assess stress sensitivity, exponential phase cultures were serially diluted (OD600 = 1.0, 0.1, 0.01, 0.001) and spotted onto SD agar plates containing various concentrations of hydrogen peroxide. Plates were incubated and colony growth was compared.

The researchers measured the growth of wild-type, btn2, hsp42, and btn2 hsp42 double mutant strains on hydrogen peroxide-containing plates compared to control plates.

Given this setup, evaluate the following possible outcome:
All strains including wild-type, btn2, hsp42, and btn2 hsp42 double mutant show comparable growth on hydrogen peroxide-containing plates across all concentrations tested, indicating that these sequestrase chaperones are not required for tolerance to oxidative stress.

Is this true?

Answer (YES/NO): NO